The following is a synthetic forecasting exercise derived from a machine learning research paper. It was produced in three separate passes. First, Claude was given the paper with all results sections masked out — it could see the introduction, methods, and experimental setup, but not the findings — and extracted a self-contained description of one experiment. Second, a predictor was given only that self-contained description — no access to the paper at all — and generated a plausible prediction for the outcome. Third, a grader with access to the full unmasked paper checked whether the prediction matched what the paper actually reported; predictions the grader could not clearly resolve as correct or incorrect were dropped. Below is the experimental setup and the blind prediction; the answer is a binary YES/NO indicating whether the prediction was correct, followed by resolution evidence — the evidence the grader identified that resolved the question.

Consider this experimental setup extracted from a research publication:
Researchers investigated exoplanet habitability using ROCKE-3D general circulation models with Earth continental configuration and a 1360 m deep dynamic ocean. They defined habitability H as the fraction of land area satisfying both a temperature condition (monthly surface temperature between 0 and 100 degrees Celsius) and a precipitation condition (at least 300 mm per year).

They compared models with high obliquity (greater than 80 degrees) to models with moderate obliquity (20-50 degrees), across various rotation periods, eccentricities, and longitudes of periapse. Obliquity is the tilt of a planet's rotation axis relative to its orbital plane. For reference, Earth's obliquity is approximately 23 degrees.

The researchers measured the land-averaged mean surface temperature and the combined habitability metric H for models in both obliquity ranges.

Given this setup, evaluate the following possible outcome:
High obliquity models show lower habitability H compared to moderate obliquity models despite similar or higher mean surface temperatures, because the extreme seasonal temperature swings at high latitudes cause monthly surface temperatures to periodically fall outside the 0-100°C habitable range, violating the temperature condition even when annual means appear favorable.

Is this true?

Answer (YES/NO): NO